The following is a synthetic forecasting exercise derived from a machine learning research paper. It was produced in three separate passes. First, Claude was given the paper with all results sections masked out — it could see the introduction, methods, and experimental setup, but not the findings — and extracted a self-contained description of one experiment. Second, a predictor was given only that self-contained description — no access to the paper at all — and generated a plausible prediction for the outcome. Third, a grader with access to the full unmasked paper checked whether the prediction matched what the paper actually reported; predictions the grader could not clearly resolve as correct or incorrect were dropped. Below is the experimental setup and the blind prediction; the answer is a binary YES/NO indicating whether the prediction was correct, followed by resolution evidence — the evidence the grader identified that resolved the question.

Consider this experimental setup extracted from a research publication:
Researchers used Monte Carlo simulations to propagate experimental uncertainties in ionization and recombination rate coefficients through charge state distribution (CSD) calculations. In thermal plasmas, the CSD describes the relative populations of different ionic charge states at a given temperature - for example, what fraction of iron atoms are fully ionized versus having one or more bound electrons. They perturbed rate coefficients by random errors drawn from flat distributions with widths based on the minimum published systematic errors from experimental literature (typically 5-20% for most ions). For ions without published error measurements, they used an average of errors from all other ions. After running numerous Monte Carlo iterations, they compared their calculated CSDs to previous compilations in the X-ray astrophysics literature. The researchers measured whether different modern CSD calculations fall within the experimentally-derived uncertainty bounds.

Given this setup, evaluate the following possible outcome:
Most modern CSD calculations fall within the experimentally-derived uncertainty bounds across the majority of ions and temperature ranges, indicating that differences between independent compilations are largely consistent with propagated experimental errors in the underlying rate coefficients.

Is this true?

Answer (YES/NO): YES